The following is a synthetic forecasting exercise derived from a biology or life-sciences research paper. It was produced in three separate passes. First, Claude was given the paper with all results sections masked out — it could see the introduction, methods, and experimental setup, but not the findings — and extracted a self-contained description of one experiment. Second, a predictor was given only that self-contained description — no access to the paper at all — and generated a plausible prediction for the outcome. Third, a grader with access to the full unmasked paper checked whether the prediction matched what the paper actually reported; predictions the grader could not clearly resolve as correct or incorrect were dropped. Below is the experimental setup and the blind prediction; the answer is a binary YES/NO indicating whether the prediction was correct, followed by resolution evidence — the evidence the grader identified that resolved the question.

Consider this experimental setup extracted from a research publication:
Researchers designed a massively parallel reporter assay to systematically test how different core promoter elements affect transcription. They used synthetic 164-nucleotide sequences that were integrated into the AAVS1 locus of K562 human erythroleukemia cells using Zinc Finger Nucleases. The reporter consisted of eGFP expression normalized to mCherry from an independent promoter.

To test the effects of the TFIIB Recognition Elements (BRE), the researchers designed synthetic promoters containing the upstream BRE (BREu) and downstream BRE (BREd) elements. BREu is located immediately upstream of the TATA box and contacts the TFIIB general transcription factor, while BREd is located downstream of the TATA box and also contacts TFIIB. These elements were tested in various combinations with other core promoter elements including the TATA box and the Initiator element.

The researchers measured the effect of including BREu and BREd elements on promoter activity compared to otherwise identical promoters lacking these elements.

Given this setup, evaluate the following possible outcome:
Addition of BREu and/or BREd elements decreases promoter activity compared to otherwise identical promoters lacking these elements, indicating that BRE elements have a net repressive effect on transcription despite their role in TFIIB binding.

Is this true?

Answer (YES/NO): YES